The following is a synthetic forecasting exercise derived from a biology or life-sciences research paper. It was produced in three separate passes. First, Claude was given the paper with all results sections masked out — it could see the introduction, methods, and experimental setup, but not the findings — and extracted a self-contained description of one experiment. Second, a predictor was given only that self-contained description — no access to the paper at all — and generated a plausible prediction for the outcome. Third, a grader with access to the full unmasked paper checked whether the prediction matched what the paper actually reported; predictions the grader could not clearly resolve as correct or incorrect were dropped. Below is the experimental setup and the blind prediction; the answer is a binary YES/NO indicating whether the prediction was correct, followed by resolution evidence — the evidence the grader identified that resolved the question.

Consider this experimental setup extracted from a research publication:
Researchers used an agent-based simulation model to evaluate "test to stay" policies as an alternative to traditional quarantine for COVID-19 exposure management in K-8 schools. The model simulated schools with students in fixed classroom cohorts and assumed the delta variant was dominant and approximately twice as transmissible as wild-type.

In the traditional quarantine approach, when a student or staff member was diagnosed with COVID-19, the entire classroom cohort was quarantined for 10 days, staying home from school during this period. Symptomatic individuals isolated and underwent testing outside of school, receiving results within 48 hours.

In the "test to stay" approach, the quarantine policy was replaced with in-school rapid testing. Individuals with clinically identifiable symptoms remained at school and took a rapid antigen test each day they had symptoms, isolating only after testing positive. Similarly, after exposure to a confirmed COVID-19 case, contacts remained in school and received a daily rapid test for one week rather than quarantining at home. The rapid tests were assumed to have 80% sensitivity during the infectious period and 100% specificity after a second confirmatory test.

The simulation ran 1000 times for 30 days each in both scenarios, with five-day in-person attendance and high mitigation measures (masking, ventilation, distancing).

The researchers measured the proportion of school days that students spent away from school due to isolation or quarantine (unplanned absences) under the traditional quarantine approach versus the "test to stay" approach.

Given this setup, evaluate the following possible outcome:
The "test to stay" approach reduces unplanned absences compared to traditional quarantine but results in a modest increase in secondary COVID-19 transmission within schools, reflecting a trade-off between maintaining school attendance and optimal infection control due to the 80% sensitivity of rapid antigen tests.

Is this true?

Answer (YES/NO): YES